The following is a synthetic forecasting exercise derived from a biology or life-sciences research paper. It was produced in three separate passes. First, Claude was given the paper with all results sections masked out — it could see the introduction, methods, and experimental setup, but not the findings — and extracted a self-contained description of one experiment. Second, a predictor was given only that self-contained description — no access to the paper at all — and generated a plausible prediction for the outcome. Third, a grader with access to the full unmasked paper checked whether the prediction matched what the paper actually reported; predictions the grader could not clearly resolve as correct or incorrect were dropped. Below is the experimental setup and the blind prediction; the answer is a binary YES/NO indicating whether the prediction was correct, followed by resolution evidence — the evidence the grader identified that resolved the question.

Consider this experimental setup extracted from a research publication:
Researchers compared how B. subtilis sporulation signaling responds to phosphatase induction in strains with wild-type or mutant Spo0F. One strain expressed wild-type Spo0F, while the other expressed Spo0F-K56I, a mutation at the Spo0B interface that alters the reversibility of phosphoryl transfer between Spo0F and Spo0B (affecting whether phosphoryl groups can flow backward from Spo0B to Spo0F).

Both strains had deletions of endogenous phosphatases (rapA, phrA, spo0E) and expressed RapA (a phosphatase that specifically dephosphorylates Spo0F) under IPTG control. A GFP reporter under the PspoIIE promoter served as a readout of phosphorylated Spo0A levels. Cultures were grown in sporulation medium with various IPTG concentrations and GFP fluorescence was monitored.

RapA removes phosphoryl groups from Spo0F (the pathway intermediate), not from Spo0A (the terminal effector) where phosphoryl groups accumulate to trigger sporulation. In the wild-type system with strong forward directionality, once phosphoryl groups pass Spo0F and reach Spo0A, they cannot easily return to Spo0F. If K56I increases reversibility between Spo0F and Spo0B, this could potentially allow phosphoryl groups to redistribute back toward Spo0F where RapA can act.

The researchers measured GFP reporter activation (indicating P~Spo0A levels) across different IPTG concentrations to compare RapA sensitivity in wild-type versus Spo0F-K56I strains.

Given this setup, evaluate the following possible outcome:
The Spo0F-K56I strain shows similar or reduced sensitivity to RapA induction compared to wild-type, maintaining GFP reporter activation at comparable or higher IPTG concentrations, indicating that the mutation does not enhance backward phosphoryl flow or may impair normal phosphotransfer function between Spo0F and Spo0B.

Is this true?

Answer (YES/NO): NO